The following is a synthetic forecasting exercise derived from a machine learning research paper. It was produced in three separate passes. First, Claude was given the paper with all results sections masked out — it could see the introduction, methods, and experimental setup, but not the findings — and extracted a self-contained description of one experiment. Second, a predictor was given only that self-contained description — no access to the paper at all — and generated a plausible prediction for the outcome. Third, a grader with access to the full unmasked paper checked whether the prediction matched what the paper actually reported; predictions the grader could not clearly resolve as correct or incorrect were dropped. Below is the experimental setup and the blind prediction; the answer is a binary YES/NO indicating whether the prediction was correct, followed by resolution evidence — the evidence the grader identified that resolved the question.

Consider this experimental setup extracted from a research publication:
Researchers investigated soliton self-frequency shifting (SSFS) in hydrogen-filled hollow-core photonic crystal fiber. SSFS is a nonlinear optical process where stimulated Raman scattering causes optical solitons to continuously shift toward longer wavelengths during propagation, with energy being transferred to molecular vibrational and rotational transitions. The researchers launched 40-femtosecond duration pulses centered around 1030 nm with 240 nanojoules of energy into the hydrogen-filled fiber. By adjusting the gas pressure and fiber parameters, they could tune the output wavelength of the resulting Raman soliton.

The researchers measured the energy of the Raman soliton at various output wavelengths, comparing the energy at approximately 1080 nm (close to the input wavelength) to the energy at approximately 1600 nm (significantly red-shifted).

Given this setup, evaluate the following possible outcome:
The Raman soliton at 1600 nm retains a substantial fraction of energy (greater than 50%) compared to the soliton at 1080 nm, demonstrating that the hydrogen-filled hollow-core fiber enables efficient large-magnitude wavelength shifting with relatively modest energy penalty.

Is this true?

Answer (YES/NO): NO